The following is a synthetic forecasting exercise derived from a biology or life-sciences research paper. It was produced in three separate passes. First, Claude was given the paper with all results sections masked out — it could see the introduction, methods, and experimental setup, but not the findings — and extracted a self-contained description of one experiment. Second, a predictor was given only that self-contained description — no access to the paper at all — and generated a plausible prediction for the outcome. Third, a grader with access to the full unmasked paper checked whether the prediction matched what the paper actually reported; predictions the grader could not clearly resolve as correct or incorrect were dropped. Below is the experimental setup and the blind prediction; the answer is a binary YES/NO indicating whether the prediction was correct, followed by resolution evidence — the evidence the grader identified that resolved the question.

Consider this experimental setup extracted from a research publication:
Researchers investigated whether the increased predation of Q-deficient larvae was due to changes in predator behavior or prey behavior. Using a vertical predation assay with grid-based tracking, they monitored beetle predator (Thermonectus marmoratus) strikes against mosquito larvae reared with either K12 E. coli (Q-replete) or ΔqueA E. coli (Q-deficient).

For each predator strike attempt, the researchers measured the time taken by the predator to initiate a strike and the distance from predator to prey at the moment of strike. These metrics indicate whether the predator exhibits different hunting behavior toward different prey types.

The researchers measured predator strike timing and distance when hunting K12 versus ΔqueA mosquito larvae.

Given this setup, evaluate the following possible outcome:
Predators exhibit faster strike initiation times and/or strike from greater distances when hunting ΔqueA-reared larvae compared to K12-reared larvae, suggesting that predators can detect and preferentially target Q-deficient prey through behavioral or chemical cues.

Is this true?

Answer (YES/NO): NO